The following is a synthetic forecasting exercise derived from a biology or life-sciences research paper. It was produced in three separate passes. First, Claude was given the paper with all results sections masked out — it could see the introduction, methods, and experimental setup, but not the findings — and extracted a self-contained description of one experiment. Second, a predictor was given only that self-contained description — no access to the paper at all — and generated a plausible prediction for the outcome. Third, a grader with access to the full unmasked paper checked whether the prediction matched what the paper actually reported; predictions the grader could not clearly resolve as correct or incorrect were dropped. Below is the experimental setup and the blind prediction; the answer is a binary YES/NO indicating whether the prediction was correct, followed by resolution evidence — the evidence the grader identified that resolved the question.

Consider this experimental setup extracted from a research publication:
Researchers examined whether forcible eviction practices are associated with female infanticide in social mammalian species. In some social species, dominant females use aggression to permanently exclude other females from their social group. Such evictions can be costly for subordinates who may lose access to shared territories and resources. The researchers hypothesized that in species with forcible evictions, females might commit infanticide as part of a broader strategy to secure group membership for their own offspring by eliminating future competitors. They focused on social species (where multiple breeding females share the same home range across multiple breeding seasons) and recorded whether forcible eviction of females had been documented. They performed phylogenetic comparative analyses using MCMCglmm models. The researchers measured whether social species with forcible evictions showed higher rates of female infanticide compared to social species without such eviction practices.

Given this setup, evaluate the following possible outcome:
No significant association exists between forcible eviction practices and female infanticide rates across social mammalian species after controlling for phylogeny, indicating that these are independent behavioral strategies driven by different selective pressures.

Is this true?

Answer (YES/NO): NO